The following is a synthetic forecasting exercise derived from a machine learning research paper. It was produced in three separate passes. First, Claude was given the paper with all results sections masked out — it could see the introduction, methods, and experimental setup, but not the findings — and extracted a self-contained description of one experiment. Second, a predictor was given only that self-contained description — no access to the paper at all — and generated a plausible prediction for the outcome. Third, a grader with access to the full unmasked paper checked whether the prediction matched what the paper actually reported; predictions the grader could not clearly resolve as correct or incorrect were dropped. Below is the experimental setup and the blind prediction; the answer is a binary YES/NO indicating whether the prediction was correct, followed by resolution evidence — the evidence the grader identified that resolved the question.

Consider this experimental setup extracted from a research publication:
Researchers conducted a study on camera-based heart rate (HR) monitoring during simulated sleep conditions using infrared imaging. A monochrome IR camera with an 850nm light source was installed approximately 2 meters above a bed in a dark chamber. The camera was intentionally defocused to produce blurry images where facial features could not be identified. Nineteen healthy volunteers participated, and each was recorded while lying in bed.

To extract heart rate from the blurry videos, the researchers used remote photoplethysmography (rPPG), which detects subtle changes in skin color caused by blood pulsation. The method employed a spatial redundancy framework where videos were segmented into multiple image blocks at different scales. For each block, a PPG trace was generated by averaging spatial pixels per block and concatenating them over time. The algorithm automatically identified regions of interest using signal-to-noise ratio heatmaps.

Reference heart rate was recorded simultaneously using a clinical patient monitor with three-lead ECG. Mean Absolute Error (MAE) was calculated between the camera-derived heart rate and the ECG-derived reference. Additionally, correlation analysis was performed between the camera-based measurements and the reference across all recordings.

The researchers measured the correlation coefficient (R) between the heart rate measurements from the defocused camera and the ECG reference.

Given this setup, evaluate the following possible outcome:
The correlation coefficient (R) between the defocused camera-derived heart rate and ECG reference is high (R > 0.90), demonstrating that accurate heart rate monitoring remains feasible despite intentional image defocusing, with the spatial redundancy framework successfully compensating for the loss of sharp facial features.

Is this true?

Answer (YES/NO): YES